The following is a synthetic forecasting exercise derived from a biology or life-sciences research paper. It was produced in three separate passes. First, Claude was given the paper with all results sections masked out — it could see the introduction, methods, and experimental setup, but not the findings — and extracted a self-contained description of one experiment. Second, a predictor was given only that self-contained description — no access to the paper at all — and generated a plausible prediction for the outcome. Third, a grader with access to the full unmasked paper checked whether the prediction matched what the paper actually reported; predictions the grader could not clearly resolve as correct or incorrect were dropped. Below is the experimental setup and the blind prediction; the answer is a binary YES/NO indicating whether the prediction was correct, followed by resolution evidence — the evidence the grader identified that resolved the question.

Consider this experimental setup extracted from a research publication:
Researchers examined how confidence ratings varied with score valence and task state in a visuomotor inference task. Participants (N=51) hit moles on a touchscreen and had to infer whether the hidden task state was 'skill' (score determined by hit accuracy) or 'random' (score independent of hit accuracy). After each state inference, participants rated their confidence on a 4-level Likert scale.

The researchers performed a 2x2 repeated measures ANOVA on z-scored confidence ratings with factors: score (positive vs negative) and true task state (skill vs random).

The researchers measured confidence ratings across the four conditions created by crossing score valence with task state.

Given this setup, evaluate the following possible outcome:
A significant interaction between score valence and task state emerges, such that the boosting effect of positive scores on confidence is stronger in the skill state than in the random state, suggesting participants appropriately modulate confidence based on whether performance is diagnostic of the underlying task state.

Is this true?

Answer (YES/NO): NO